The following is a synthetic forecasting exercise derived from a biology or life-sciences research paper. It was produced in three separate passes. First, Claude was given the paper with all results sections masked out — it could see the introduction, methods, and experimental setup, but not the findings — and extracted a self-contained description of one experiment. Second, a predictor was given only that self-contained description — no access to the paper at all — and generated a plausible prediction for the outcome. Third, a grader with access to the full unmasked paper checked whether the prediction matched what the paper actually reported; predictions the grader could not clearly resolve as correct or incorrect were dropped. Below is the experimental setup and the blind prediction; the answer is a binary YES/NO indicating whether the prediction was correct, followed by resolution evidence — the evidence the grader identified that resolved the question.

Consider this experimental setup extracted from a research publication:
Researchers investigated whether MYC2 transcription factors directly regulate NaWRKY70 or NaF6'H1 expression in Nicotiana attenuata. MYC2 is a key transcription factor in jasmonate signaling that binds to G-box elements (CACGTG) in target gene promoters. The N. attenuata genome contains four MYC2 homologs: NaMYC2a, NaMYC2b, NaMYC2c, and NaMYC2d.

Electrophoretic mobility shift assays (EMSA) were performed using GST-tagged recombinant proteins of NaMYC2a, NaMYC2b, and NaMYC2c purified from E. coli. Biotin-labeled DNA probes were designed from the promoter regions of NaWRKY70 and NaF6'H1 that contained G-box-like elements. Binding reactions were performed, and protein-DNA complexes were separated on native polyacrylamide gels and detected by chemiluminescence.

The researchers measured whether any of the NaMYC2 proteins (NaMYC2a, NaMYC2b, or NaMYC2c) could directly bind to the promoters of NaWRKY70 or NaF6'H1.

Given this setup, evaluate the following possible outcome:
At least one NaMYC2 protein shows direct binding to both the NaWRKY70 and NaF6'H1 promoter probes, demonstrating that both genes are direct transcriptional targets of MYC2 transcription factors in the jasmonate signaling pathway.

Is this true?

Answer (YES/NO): NO